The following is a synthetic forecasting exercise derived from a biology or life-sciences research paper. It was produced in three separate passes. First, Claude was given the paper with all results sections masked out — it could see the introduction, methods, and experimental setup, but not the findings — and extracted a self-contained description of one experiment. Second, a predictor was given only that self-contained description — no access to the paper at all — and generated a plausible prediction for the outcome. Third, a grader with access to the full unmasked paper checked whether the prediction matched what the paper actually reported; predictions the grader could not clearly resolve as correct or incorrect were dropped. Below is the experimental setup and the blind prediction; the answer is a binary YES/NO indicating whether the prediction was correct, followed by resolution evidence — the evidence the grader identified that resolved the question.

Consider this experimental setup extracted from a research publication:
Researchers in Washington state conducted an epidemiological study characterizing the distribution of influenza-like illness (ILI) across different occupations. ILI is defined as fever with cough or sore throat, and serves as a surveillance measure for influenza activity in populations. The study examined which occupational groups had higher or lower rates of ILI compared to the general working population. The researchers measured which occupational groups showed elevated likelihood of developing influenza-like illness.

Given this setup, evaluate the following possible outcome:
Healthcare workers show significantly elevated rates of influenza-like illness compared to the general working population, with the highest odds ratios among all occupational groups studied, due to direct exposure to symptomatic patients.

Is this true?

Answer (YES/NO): NO